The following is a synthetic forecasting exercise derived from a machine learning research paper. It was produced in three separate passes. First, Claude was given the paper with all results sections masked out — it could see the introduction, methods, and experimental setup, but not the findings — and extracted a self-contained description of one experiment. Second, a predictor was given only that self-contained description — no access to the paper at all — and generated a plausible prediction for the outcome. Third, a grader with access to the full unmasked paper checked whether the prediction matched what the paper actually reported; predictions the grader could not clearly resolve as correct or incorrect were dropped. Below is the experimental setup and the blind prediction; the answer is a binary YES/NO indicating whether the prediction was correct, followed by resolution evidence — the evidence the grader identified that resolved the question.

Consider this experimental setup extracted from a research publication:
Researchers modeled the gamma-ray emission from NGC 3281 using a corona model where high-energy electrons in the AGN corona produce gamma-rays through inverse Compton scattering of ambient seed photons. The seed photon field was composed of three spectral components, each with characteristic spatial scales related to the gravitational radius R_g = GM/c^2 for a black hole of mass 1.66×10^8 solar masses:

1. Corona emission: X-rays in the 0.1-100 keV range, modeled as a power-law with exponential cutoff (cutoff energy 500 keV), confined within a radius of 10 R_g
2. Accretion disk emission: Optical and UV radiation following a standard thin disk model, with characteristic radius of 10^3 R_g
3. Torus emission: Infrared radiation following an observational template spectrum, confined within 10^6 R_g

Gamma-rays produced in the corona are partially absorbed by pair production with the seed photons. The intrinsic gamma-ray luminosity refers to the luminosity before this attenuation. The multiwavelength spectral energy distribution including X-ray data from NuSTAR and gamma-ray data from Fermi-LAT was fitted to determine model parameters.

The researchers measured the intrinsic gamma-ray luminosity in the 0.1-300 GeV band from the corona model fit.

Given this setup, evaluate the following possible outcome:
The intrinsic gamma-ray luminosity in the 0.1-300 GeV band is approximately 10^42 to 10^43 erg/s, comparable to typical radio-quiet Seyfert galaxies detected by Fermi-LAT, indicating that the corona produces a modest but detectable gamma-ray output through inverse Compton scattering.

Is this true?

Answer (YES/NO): YES